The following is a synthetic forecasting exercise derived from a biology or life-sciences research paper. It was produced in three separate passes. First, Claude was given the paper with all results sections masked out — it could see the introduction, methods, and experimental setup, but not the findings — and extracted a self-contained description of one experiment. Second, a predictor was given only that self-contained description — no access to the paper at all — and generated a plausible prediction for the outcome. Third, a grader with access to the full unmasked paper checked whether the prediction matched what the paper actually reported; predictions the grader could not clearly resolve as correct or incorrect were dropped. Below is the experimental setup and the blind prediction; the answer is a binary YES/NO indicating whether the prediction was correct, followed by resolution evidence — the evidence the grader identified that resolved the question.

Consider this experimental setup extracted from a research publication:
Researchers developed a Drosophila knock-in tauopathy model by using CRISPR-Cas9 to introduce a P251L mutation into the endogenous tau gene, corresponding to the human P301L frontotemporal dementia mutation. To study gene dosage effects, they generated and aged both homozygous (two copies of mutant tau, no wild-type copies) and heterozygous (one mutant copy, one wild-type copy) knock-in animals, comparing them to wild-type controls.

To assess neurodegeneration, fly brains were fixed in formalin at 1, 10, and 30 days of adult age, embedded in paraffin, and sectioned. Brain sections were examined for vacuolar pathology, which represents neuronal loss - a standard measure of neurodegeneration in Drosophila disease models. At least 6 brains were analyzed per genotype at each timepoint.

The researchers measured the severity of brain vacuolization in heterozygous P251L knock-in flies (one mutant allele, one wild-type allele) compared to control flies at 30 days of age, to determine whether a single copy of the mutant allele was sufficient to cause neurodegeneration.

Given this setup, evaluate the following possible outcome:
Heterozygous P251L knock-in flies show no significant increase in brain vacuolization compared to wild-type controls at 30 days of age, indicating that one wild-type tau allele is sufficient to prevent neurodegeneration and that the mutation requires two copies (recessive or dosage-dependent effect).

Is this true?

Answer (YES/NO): NO